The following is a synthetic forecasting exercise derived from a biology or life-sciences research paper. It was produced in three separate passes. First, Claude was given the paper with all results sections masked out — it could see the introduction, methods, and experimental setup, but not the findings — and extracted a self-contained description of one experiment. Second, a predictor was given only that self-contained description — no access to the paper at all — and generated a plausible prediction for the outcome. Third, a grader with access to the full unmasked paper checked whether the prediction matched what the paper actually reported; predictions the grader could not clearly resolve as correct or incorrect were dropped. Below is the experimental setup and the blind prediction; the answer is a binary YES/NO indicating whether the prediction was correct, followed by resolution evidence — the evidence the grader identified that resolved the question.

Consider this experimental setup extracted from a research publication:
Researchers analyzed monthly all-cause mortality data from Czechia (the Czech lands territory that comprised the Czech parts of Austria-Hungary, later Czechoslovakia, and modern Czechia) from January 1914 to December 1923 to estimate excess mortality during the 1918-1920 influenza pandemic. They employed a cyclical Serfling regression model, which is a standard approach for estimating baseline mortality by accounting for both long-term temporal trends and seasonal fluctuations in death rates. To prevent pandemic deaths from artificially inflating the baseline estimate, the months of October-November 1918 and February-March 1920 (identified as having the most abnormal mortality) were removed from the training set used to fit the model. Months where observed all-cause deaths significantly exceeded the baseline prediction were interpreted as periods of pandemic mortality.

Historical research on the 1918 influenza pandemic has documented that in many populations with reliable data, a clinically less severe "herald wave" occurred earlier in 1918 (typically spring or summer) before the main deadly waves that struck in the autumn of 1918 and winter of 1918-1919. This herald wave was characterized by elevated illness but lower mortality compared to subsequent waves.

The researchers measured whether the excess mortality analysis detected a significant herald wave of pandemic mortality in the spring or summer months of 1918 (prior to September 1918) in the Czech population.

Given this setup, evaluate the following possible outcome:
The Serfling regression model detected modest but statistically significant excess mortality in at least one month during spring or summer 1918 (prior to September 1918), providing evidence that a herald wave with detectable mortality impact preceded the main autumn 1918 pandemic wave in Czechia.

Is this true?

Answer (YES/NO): YES